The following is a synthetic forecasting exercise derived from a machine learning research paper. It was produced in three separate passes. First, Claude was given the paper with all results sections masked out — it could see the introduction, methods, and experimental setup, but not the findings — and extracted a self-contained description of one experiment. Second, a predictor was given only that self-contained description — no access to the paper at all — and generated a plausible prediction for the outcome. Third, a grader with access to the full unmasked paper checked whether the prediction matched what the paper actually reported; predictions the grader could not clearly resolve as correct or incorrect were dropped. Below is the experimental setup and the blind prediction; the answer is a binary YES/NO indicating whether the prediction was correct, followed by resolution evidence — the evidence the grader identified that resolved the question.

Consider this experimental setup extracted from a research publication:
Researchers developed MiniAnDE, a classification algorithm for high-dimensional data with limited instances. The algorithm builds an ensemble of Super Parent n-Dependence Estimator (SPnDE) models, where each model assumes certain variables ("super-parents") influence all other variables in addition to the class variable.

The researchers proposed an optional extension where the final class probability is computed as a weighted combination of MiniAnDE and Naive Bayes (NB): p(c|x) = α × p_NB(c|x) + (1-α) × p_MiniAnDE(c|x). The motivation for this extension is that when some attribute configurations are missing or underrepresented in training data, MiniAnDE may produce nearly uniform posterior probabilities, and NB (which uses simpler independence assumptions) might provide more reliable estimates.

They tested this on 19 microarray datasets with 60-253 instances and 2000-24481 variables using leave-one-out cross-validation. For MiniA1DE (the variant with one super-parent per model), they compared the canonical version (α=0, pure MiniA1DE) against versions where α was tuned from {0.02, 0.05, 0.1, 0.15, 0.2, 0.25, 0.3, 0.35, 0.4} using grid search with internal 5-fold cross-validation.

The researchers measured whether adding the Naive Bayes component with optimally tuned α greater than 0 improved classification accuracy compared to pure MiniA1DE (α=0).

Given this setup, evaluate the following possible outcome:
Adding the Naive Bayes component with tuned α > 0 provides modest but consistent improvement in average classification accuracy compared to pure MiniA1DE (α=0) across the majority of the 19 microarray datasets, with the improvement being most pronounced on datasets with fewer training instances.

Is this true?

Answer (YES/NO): NO